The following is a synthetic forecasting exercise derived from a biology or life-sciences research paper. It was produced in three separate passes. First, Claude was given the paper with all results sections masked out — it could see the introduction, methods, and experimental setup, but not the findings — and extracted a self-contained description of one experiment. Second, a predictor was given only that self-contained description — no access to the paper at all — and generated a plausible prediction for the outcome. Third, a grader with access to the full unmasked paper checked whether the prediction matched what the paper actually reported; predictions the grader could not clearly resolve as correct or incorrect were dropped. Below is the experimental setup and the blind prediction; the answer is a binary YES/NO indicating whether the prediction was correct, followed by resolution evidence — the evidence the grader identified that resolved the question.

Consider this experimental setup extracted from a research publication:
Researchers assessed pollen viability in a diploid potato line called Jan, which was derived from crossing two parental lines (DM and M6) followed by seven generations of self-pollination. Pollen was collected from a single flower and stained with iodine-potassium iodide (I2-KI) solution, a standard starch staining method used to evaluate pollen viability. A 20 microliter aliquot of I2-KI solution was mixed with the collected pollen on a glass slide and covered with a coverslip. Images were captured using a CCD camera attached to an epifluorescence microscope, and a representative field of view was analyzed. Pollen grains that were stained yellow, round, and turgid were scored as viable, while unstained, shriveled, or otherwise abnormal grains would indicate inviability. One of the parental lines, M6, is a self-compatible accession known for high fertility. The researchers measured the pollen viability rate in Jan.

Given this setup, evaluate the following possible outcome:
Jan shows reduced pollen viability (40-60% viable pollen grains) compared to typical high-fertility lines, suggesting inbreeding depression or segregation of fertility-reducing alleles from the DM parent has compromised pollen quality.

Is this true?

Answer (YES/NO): NO